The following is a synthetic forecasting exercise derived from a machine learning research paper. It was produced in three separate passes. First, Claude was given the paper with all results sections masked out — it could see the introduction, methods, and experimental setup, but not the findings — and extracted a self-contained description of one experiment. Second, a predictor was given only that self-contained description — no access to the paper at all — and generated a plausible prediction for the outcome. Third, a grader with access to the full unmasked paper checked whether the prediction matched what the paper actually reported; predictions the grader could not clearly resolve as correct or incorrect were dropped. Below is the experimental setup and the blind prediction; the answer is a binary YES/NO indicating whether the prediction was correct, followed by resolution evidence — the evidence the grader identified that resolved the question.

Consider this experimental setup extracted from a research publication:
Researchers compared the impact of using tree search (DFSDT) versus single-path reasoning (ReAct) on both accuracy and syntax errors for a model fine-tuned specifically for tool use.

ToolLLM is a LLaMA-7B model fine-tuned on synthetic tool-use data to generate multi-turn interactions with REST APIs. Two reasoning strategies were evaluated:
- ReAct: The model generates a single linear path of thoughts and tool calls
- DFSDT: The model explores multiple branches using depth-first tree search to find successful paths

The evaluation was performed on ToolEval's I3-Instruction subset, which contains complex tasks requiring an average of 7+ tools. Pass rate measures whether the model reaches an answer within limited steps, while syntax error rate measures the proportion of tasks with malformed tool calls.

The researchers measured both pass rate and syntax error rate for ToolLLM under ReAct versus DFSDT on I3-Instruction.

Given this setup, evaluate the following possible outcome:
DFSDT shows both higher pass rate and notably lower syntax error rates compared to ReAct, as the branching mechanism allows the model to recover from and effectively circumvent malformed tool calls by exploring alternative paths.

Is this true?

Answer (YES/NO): NO